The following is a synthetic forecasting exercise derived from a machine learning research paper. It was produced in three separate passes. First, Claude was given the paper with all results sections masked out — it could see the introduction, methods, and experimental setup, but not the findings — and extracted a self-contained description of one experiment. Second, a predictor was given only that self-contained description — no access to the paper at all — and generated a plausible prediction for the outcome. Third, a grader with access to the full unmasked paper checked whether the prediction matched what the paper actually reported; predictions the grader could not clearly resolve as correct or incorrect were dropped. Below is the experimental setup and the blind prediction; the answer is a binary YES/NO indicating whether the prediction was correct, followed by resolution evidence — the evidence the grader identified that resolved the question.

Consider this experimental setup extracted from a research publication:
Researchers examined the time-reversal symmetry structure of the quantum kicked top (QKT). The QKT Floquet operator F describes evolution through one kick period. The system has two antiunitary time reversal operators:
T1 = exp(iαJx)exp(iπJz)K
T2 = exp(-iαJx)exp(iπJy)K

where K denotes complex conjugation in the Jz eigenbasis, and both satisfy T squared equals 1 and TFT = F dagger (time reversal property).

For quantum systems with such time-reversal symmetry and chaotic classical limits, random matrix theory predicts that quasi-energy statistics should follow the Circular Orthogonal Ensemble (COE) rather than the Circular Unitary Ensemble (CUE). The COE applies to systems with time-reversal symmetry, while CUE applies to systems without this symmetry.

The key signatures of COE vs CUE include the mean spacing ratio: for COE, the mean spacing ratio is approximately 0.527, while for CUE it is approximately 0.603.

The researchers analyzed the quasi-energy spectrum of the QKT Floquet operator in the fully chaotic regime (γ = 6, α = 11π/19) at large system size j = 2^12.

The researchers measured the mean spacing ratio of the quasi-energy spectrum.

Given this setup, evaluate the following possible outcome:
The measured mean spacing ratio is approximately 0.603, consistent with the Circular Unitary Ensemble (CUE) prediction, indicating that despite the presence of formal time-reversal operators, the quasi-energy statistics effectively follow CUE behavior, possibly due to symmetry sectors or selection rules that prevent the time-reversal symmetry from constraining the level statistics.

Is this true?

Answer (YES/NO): NO